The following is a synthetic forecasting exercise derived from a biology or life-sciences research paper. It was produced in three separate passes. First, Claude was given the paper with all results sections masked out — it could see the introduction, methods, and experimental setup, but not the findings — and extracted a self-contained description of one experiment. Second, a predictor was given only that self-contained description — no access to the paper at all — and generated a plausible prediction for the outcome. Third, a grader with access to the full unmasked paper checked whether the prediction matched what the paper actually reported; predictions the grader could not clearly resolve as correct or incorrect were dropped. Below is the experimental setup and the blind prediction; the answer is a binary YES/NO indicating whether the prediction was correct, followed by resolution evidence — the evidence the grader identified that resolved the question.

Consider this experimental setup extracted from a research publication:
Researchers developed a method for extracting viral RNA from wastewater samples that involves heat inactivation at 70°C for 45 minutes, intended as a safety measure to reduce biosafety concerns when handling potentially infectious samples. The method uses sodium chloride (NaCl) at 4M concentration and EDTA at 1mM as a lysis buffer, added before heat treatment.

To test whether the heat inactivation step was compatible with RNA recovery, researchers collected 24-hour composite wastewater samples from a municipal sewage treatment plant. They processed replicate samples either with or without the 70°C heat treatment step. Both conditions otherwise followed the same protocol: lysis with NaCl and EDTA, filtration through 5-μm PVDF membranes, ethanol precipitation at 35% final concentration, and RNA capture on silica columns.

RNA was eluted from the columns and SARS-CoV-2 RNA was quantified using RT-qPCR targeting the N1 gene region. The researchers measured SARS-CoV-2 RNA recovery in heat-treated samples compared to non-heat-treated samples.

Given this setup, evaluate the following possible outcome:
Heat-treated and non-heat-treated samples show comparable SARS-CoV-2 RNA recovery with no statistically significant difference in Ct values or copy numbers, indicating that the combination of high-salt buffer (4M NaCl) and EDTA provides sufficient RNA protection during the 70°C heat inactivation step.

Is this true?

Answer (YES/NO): NO